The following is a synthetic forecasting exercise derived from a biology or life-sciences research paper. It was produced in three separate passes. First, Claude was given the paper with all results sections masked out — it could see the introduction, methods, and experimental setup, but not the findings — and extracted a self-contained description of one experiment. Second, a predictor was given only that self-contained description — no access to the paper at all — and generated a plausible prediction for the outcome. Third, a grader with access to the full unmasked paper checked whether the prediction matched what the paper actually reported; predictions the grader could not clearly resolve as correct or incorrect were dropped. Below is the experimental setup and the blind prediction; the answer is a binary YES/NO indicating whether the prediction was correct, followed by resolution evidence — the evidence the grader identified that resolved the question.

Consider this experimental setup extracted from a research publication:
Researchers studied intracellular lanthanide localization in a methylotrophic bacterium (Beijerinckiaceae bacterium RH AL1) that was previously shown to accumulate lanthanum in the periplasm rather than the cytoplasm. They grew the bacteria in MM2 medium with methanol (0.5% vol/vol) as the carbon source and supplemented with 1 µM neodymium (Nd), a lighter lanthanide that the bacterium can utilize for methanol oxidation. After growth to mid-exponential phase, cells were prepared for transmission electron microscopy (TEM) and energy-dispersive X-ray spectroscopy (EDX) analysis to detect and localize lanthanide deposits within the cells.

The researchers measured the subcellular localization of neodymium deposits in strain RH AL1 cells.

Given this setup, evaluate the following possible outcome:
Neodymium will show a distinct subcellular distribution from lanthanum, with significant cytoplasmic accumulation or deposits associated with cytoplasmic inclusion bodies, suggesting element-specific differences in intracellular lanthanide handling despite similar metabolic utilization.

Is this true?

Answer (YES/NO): NO